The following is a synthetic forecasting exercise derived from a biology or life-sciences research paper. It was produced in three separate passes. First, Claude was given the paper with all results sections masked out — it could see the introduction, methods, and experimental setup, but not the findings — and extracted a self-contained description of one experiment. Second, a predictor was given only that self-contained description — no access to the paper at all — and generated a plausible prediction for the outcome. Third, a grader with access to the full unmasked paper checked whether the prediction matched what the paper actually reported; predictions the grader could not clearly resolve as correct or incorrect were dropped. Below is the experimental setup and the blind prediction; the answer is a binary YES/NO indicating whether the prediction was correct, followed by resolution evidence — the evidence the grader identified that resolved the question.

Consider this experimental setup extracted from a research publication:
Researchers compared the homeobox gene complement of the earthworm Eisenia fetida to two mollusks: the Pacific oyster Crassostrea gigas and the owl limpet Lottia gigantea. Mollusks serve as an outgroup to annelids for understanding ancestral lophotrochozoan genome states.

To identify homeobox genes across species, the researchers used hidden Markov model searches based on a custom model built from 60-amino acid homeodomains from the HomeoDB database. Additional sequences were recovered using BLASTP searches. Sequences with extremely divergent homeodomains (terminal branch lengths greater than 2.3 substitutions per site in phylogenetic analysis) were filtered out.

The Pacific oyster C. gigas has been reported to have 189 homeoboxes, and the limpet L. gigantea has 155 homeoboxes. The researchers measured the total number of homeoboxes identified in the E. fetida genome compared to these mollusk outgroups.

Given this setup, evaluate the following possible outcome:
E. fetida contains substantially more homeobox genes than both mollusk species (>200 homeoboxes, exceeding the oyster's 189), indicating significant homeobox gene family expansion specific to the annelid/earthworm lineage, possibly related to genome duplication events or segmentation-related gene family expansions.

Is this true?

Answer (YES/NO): YES